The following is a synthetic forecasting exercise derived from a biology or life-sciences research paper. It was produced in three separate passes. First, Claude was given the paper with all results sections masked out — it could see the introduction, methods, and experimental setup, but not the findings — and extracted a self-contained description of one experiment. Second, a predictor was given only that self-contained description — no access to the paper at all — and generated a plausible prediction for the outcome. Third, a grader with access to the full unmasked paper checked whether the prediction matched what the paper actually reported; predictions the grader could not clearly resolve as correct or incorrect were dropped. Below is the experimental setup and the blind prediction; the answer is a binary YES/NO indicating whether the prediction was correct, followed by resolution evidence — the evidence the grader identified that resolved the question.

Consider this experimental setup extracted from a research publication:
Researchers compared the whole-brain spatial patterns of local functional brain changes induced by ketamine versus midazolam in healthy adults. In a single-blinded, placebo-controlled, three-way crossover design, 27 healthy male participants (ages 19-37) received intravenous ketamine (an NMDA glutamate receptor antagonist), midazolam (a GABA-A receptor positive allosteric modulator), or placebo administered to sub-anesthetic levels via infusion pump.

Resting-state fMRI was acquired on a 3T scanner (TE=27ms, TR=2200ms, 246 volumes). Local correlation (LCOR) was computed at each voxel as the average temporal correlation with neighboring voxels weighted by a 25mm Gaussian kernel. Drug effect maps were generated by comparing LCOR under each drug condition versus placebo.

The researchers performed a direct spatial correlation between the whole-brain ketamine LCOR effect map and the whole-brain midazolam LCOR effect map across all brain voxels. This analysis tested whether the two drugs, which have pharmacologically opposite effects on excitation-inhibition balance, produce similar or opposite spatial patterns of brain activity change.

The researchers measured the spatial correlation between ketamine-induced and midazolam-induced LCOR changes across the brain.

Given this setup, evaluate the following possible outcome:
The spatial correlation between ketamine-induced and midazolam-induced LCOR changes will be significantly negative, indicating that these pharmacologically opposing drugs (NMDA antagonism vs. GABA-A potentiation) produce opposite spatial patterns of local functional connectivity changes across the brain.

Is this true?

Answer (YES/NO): NO